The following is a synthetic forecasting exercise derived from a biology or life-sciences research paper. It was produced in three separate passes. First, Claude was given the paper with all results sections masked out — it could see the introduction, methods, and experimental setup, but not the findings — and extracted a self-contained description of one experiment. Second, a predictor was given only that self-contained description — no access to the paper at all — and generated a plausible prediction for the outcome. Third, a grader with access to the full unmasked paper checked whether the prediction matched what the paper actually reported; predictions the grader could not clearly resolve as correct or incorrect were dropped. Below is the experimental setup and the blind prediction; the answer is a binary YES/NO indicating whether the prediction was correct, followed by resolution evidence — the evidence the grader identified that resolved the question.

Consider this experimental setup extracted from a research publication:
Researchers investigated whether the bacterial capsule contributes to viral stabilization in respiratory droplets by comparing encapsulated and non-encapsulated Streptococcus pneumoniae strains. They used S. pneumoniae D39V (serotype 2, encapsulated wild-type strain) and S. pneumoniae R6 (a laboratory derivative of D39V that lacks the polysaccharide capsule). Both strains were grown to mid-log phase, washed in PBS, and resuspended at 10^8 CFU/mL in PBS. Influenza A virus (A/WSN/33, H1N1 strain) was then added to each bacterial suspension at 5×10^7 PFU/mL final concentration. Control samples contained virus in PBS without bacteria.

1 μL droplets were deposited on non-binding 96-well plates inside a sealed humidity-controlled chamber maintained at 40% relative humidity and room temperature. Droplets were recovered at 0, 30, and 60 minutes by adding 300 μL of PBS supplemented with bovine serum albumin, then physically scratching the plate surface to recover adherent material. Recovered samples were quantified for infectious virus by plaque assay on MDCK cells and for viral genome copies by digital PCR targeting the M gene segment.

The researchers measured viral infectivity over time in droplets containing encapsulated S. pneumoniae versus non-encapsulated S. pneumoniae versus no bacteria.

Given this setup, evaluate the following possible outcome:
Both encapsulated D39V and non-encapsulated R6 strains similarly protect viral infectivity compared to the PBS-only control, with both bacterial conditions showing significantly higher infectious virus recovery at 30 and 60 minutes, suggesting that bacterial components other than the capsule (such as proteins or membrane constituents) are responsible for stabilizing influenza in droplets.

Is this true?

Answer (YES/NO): YES